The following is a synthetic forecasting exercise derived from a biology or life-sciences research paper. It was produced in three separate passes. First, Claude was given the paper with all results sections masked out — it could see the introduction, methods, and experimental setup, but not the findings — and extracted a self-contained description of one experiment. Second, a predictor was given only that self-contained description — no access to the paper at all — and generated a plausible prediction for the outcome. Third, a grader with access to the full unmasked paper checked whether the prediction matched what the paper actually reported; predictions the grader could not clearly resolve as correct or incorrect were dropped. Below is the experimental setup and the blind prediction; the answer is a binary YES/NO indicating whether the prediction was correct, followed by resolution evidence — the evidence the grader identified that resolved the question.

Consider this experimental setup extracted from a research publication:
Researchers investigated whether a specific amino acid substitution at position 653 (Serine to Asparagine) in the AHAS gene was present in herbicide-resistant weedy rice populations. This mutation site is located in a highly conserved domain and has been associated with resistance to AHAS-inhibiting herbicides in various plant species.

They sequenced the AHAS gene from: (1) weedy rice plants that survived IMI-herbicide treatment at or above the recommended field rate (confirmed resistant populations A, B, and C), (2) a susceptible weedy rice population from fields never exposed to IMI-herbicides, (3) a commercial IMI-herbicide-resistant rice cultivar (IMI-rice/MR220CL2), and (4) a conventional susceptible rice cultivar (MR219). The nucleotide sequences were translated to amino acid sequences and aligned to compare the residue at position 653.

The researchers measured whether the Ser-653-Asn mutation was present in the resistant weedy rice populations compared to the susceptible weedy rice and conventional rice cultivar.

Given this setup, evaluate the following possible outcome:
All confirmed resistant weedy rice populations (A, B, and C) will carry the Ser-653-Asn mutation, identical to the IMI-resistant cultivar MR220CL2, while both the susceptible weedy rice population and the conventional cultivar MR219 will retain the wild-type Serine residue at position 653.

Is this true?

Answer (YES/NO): YES